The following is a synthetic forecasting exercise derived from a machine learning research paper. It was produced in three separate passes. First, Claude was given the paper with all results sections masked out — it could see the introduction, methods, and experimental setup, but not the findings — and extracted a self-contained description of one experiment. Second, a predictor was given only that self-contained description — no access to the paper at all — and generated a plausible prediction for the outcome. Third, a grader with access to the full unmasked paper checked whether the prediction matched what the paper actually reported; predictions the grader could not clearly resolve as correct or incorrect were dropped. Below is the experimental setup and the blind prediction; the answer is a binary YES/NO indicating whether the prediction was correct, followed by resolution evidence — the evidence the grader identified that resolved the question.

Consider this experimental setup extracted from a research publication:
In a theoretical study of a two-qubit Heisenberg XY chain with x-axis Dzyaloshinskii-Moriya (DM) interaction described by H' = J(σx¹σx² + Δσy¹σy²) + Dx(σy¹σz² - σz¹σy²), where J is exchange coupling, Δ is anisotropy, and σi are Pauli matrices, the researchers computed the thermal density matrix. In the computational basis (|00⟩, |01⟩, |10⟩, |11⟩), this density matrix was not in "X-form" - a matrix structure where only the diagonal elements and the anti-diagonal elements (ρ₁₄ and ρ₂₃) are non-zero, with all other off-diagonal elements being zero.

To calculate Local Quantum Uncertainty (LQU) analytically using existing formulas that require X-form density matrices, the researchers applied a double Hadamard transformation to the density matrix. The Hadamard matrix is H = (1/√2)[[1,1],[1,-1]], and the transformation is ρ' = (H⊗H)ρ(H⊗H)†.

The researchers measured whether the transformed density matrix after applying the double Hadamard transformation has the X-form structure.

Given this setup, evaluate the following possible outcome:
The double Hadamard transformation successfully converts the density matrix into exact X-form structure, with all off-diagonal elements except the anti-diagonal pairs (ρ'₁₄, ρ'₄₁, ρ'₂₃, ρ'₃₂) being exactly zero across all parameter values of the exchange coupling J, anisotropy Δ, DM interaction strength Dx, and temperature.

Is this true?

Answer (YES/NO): YES